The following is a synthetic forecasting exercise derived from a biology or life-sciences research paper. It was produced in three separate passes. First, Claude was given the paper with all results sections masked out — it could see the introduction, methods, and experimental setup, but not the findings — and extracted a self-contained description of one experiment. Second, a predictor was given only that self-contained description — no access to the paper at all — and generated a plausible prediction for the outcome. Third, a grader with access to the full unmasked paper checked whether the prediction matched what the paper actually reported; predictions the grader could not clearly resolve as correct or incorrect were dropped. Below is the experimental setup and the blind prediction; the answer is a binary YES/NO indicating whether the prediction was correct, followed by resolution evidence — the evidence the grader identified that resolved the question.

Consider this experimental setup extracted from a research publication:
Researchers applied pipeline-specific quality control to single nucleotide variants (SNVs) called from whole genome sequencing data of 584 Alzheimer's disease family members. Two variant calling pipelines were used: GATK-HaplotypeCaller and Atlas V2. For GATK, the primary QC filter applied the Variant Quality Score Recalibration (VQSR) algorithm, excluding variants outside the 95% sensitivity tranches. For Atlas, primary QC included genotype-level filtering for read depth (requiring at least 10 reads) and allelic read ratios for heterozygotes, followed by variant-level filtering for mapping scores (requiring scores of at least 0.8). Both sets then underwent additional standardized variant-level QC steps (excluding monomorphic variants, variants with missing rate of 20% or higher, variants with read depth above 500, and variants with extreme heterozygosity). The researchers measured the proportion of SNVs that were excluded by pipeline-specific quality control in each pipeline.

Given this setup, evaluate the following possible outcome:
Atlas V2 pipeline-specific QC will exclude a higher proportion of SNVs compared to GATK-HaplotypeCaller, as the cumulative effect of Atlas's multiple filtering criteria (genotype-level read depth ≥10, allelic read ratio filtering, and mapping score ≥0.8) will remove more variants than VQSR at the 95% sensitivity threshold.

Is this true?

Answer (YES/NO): YES